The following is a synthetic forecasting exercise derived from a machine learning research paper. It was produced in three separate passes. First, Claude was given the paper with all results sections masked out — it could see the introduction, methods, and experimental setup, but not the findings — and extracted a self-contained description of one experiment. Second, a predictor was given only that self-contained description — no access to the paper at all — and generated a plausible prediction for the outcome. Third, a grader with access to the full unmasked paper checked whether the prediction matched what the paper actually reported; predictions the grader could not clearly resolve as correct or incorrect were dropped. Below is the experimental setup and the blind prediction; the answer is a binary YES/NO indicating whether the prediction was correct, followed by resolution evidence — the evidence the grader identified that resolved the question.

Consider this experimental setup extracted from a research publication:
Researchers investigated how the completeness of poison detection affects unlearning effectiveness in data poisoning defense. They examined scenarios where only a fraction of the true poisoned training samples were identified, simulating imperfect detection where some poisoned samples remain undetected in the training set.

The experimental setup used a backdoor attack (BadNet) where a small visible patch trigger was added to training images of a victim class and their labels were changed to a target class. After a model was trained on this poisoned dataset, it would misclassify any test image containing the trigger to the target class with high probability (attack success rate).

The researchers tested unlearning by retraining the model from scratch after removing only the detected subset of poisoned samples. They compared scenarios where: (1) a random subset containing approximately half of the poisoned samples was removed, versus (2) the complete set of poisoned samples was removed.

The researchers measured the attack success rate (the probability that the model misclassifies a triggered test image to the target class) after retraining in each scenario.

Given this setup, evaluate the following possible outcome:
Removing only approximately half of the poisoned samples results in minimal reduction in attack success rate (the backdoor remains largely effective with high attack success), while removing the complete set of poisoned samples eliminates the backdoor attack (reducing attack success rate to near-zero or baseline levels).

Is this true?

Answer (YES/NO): YES